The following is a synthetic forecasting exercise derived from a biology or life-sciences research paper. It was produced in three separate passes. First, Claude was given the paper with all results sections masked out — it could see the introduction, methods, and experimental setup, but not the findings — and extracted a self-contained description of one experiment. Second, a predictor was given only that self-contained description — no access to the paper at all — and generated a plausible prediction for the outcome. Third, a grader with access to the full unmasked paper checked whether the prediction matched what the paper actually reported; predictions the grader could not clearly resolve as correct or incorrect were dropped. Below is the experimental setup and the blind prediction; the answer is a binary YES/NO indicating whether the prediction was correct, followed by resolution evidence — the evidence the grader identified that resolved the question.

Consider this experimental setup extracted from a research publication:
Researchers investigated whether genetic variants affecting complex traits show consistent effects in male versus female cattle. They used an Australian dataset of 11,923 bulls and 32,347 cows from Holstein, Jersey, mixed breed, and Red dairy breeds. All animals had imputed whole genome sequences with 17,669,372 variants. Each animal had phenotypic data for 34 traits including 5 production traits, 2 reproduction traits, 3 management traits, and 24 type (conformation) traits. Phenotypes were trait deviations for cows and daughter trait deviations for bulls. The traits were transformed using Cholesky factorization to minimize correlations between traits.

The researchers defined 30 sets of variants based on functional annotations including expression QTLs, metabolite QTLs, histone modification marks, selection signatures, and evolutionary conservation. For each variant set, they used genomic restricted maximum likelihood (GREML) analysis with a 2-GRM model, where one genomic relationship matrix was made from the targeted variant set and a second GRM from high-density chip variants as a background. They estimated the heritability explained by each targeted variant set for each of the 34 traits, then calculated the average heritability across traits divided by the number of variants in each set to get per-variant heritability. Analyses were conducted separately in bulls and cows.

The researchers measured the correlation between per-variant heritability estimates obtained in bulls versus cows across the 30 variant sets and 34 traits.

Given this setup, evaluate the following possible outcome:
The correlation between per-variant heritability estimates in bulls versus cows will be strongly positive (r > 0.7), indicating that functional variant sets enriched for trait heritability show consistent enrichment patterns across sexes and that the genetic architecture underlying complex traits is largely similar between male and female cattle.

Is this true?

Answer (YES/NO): YES